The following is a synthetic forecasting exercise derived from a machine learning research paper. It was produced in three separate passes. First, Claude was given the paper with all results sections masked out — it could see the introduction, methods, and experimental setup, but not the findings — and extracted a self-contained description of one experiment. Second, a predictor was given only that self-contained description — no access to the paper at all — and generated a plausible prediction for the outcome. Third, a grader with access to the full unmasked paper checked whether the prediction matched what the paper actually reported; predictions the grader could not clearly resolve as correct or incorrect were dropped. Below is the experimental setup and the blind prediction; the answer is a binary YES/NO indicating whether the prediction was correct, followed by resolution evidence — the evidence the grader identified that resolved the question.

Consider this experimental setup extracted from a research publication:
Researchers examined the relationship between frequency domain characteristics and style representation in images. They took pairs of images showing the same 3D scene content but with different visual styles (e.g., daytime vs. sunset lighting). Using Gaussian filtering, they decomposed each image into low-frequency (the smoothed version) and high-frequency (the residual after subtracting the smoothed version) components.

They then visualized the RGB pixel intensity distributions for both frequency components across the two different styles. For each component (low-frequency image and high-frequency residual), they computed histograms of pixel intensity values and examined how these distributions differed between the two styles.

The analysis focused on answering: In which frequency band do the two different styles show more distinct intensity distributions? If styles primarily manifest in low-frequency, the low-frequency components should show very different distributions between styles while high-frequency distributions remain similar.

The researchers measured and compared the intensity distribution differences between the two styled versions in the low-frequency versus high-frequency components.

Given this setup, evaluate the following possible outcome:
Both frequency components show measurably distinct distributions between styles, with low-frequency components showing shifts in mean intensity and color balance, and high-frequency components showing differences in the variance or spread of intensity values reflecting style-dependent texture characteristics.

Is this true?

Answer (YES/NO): NO